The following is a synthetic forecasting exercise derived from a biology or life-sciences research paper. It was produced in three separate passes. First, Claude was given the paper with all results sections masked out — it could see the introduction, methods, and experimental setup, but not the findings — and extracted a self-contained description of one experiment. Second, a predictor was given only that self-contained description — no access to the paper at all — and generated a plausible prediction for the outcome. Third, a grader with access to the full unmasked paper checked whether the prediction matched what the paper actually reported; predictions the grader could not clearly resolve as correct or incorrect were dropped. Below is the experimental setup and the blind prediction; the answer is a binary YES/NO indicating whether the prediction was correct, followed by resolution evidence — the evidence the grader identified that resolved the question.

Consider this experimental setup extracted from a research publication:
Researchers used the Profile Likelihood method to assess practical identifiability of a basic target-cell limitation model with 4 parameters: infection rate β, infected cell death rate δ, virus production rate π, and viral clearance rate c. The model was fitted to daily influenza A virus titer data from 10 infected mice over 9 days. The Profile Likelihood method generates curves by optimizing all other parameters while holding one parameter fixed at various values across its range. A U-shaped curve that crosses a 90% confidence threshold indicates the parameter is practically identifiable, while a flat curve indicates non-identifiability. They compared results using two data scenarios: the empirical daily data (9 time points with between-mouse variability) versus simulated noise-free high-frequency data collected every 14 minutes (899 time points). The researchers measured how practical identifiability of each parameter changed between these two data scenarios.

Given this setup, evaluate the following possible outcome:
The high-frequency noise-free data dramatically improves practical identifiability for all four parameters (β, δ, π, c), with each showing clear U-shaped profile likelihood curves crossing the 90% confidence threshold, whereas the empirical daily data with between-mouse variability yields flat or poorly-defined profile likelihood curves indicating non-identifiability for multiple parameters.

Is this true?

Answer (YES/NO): YES